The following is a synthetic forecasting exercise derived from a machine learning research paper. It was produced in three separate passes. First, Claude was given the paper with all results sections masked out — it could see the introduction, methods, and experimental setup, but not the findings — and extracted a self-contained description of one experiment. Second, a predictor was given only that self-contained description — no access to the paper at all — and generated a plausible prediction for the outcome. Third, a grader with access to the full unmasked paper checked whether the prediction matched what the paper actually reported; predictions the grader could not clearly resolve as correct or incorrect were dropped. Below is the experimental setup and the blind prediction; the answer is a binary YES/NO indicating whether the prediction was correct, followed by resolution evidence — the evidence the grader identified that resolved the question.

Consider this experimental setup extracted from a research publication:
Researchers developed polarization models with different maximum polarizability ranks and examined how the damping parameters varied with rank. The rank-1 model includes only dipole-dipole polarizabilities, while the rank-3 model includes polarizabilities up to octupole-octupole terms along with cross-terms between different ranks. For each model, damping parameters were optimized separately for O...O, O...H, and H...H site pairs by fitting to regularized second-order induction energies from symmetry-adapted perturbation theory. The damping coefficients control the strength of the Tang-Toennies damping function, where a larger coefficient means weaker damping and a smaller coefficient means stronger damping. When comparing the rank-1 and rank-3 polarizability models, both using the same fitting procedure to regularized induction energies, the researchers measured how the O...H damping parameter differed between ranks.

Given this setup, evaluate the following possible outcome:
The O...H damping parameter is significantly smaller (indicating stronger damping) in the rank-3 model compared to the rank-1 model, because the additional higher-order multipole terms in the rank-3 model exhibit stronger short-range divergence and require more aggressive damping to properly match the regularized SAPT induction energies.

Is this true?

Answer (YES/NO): NO